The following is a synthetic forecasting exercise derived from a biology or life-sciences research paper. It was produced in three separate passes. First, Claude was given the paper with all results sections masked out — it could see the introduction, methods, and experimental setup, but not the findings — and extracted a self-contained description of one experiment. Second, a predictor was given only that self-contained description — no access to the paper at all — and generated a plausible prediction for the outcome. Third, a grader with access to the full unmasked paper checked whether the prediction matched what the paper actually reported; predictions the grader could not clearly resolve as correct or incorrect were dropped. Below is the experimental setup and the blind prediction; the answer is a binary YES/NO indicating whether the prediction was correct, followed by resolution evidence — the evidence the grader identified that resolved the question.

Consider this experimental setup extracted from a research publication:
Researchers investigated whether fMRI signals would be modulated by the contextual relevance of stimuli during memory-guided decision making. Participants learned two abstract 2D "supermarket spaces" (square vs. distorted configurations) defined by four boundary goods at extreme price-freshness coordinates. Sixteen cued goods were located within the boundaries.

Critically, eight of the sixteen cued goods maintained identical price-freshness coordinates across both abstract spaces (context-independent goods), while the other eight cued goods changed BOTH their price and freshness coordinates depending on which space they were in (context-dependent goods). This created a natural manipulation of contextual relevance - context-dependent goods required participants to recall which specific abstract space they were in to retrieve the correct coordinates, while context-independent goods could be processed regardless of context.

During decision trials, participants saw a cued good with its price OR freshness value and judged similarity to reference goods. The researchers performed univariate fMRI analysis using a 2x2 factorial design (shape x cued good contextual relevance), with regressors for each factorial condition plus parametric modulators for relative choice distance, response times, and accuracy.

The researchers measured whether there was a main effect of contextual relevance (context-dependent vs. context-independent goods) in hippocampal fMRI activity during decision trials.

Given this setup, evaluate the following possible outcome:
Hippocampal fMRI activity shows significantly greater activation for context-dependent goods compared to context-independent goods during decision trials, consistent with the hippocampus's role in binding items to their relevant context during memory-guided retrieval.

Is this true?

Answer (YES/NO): NO